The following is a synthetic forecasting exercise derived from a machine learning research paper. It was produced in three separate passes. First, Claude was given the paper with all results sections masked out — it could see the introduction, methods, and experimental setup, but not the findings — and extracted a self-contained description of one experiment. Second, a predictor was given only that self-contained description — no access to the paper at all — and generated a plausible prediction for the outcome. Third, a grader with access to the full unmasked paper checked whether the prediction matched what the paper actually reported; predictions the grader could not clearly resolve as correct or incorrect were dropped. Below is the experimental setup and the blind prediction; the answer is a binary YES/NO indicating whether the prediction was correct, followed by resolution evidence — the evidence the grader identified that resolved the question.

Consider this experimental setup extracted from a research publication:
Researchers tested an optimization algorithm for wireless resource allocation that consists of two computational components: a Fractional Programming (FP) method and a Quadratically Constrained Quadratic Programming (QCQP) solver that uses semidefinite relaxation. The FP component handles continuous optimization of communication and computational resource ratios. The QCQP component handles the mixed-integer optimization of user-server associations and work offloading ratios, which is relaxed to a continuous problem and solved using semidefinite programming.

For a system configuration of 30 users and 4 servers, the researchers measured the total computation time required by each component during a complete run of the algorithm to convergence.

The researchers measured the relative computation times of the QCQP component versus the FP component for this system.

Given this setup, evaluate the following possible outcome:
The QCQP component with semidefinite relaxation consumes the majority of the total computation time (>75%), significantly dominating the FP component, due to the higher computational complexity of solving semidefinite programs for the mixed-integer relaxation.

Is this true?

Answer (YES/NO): YES